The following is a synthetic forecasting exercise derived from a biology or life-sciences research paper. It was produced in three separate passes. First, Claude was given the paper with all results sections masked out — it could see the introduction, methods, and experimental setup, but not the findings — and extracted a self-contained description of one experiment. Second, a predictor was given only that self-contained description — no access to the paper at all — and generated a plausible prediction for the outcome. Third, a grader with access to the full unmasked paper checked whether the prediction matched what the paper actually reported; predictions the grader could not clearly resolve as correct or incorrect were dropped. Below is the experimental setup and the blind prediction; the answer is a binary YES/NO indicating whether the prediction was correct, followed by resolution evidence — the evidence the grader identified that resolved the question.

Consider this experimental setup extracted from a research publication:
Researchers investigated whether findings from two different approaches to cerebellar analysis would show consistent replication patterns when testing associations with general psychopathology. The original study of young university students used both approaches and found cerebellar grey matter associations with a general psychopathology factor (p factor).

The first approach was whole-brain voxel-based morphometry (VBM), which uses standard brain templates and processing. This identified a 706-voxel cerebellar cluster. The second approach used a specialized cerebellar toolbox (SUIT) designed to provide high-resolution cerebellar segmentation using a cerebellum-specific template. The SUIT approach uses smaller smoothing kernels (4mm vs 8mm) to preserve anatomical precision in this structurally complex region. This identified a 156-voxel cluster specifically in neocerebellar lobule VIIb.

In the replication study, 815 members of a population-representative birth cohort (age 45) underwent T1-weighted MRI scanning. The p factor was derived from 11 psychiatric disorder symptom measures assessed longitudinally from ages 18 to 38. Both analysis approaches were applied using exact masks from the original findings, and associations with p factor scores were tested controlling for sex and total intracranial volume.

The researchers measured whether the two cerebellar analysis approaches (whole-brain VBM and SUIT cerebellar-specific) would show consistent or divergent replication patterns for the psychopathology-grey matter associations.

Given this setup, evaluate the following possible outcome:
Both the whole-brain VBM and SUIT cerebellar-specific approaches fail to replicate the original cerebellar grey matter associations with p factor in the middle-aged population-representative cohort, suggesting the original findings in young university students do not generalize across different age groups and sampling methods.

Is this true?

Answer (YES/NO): YES